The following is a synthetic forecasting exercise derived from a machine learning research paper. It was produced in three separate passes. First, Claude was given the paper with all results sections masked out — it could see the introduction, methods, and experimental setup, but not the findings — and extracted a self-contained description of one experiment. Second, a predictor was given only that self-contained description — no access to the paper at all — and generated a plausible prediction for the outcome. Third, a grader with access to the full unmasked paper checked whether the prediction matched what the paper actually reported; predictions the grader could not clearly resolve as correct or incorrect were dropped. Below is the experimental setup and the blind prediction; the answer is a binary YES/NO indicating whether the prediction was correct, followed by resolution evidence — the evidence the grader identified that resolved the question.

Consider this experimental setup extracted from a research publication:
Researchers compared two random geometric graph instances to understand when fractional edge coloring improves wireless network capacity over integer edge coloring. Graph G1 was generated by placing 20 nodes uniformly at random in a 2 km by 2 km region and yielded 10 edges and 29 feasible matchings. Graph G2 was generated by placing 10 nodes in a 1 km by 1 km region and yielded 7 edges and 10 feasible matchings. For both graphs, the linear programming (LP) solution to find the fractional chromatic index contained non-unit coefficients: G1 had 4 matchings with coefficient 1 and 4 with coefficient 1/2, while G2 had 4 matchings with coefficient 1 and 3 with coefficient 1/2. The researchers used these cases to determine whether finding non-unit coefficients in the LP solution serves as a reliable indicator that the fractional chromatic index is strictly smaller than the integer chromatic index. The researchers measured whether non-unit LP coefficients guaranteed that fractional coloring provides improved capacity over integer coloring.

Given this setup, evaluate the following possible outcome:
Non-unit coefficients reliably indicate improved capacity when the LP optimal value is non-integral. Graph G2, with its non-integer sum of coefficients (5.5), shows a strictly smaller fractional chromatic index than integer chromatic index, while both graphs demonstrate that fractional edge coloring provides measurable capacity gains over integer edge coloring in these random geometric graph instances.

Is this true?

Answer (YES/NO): NO